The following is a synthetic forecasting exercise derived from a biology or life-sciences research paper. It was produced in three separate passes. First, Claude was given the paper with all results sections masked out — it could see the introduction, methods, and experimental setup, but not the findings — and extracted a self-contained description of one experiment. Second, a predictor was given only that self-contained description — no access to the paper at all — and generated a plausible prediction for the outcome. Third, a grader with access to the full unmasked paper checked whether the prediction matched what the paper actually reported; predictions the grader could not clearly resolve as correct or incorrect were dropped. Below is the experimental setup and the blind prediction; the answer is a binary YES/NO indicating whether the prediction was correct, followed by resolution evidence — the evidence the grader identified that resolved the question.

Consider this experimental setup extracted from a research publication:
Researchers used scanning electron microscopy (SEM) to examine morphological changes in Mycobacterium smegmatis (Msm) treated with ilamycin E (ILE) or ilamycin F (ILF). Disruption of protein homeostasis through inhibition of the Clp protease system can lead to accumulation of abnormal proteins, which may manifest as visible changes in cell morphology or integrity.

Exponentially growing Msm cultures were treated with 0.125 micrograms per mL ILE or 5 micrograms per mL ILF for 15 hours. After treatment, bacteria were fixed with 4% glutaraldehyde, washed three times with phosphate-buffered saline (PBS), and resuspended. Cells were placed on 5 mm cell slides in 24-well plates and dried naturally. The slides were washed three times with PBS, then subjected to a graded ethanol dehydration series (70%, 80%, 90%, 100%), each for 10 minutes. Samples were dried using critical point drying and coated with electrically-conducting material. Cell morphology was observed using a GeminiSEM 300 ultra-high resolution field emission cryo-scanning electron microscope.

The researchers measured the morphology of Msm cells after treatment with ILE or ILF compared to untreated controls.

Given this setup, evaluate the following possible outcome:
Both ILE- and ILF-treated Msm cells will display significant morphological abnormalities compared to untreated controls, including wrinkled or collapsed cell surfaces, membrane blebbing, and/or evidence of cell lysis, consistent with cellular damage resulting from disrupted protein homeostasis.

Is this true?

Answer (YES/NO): NO